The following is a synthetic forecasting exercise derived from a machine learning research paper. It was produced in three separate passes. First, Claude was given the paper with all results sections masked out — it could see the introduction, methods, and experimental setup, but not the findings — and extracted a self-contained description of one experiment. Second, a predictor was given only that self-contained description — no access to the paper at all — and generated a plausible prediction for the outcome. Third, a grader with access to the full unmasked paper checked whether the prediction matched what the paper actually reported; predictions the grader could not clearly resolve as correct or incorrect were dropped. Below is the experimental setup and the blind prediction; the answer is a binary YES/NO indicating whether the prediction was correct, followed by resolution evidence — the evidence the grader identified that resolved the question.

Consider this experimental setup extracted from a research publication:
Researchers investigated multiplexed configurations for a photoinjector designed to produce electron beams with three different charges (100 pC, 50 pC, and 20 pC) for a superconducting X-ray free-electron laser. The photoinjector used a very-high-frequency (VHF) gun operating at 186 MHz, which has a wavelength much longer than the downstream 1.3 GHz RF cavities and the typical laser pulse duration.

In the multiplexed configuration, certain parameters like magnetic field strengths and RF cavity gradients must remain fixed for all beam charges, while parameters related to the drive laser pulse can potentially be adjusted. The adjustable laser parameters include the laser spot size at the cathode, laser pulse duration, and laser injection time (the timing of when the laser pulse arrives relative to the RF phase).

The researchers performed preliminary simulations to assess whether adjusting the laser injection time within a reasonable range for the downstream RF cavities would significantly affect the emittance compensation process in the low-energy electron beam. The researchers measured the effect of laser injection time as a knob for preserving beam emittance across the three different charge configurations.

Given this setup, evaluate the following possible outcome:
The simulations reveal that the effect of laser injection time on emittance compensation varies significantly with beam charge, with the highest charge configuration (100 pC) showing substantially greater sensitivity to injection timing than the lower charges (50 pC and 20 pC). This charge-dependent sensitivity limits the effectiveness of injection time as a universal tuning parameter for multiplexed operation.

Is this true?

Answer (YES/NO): NO